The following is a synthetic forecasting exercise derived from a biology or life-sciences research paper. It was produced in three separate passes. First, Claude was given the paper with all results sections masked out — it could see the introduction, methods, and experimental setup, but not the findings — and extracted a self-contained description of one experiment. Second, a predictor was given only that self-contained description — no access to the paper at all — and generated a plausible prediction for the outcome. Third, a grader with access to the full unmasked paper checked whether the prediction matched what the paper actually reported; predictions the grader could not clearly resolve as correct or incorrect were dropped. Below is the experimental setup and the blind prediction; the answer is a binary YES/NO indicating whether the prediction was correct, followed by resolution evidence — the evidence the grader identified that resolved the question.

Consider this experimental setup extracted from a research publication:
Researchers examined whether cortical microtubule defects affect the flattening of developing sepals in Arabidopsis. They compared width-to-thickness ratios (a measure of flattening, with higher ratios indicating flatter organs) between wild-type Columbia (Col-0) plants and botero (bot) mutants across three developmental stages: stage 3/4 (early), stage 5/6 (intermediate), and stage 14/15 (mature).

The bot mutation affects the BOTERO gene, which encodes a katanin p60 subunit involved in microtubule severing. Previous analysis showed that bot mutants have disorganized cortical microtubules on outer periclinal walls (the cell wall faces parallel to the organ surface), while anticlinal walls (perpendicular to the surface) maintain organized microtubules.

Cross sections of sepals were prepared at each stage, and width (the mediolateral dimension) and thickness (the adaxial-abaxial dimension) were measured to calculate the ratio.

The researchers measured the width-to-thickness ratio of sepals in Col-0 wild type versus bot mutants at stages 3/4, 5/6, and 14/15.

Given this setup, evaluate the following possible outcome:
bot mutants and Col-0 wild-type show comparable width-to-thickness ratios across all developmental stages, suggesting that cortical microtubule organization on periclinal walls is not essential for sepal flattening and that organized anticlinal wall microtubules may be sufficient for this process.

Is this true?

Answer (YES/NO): NO